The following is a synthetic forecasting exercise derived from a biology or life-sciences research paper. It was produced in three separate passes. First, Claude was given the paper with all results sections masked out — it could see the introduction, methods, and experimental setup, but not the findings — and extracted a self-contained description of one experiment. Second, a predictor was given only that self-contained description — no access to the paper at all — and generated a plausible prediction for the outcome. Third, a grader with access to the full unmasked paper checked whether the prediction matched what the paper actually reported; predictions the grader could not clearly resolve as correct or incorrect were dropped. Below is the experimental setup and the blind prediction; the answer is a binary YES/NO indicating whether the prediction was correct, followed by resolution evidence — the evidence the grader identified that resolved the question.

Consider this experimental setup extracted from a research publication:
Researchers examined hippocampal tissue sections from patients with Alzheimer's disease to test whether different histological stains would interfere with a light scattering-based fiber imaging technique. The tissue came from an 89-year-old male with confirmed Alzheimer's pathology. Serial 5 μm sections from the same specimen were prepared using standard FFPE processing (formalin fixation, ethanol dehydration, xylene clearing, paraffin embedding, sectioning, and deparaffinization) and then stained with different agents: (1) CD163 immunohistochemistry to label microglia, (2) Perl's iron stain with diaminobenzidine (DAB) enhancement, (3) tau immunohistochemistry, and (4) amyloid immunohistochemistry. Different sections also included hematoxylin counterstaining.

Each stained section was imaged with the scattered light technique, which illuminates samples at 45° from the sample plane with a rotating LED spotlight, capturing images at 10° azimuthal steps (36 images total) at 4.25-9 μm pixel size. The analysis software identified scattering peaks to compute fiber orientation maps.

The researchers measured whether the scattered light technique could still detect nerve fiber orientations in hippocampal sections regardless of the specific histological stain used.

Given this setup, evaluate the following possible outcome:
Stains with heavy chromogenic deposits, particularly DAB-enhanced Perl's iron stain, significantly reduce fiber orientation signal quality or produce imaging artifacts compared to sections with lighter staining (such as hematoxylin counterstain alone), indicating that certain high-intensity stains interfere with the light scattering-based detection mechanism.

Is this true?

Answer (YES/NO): NO